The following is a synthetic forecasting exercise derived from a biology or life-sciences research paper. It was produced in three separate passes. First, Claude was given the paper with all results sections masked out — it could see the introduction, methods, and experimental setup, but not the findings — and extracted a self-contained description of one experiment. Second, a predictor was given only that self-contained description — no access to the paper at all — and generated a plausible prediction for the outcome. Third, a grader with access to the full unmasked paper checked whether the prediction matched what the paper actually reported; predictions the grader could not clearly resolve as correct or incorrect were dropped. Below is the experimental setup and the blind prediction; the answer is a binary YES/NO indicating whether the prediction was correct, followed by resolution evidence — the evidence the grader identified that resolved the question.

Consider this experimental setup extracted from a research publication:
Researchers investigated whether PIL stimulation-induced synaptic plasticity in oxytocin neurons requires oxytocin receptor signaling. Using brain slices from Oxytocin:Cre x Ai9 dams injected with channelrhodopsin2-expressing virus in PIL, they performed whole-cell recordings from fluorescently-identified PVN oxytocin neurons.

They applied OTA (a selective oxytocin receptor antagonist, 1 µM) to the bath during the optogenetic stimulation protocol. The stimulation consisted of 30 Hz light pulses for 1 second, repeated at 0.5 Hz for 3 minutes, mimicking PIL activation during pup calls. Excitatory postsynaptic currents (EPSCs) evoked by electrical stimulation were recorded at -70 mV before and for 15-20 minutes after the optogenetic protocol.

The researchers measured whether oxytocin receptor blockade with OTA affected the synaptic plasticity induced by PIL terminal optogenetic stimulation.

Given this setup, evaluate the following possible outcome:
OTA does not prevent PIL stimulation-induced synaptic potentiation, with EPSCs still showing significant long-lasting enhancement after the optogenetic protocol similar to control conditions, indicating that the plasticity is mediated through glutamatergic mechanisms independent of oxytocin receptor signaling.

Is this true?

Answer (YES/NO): NO